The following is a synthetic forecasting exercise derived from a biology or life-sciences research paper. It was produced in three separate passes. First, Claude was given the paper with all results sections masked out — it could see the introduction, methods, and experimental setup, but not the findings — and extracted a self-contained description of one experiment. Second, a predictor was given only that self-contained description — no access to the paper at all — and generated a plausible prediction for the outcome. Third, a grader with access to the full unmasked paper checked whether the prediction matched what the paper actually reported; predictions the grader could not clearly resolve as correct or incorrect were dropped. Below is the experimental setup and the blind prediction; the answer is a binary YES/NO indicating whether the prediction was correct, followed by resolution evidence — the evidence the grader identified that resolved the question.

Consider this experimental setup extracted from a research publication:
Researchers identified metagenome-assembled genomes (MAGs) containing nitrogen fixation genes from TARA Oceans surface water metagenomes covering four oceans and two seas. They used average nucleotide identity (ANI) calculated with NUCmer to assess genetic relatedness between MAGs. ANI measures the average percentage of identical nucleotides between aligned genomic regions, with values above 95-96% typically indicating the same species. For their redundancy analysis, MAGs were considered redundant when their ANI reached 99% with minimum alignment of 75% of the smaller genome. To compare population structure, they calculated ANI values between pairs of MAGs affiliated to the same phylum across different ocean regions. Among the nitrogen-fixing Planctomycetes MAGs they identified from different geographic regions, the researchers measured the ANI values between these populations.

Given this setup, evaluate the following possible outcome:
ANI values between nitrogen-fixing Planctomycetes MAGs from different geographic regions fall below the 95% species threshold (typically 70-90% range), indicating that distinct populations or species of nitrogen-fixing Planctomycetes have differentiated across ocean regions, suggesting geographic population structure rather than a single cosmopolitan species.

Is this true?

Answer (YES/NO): NO